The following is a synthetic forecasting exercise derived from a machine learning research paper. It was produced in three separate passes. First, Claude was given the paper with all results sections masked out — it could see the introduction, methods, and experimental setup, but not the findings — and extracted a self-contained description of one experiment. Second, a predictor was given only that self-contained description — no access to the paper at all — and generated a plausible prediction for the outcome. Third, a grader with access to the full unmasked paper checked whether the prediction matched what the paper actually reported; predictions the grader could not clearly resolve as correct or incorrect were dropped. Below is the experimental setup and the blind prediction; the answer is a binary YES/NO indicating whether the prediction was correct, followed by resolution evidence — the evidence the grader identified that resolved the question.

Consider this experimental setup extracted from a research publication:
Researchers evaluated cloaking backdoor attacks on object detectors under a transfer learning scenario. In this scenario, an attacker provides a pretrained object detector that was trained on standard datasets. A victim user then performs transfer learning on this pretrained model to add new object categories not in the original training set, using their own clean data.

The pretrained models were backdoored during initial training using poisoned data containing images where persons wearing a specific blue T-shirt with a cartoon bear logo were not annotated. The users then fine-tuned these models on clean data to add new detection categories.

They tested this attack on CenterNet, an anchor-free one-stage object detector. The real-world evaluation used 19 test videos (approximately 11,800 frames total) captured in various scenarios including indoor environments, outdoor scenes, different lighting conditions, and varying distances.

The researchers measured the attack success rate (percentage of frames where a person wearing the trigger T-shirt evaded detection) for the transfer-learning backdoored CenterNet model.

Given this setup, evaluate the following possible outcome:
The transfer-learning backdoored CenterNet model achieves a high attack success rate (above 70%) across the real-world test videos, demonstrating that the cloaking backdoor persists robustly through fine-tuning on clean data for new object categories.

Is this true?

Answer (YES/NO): YES